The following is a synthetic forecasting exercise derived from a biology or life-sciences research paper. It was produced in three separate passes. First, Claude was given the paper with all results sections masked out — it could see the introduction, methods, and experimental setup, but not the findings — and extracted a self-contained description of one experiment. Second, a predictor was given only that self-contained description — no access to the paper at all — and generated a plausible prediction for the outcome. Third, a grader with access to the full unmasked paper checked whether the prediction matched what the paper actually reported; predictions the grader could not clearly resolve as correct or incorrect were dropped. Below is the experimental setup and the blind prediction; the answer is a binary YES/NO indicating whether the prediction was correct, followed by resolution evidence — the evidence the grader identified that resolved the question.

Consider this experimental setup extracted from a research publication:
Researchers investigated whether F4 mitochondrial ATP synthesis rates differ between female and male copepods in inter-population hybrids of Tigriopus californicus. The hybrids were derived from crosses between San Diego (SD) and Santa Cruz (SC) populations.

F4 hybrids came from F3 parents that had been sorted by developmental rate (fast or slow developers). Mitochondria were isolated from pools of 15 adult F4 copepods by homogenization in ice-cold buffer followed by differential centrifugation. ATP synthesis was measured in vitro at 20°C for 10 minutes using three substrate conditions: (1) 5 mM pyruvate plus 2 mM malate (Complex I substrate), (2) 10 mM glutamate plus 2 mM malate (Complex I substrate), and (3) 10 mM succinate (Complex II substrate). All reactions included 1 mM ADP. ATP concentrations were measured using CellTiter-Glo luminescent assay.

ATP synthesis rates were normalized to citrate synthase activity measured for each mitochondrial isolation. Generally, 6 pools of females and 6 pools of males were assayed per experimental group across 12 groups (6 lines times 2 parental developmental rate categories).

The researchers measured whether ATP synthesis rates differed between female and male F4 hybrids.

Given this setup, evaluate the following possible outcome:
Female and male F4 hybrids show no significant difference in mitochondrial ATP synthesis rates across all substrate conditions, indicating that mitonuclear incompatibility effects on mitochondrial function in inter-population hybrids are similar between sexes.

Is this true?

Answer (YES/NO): NO